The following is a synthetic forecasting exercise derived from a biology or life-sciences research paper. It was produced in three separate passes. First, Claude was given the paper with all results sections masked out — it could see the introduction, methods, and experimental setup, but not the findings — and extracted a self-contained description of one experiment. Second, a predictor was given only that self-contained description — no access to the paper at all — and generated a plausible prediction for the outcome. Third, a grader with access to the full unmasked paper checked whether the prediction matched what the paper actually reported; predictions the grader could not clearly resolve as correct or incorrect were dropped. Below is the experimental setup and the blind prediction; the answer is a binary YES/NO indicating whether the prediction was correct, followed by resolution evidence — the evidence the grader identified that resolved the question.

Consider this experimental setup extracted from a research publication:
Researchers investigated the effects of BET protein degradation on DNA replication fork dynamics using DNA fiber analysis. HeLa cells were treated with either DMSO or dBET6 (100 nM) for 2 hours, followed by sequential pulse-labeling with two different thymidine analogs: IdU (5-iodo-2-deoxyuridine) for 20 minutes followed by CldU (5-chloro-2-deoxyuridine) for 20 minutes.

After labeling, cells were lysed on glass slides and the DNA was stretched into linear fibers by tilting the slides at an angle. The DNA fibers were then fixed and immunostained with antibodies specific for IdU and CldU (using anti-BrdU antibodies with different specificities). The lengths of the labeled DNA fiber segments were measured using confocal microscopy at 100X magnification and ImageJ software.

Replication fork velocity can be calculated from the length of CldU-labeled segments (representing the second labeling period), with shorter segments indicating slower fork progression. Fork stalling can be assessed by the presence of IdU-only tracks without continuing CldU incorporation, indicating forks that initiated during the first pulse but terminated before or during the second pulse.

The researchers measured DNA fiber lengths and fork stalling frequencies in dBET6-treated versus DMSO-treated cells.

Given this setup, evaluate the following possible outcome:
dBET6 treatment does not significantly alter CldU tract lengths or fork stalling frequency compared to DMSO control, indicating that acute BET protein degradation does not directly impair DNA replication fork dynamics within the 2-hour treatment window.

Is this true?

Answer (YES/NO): NO